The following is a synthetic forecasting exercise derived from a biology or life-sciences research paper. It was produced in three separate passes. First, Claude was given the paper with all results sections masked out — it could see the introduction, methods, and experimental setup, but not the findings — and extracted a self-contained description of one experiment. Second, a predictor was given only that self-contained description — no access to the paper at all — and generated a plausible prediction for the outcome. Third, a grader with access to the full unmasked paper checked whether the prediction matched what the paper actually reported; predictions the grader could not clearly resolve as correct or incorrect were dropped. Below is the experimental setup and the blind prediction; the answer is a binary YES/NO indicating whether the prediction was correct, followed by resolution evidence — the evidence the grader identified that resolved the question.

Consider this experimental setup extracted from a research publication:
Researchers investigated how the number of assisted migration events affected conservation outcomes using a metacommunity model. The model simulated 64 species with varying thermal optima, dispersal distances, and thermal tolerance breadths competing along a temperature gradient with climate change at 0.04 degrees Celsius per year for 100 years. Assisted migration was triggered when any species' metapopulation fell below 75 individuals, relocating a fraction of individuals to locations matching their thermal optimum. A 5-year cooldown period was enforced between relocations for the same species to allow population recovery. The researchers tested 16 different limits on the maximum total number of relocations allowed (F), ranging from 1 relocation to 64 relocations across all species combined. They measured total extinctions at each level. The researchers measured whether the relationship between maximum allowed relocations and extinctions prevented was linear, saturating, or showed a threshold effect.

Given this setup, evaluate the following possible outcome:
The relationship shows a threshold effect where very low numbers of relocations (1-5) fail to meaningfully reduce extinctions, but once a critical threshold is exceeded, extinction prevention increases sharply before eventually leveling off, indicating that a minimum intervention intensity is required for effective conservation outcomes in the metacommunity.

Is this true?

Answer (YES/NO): NO